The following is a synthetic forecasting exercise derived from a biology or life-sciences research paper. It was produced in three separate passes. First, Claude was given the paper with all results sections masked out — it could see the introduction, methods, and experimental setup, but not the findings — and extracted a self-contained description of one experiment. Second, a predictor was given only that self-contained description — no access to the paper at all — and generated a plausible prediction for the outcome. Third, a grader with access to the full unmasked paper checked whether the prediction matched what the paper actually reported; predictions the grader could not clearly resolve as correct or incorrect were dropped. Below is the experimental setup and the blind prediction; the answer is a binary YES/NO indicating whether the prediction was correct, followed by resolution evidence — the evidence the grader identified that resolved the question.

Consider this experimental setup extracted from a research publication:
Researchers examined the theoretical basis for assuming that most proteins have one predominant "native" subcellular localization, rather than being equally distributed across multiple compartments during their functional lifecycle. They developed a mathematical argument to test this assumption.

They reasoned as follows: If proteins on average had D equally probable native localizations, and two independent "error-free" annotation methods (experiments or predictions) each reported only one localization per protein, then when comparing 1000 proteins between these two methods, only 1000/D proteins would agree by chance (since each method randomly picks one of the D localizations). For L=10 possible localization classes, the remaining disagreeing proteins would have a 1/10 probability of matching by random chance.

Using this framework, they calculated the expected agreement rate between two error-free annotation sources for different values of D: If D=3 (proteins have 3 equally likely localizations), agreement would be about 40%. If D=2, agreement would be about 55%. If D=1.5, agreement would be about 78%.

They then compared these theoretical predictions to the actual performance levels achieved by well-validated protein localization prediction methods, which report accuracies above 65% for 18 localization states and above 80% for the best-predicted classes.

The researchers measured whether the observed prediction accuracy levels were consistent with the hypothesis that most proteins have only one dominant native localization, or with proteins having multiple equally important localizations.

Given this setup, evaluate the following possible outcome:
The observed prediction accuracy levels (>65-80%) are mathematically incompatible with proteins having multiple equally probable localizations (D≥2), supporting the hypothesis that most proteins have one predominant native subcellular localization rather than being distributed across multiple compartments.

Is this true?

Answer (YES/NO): YES